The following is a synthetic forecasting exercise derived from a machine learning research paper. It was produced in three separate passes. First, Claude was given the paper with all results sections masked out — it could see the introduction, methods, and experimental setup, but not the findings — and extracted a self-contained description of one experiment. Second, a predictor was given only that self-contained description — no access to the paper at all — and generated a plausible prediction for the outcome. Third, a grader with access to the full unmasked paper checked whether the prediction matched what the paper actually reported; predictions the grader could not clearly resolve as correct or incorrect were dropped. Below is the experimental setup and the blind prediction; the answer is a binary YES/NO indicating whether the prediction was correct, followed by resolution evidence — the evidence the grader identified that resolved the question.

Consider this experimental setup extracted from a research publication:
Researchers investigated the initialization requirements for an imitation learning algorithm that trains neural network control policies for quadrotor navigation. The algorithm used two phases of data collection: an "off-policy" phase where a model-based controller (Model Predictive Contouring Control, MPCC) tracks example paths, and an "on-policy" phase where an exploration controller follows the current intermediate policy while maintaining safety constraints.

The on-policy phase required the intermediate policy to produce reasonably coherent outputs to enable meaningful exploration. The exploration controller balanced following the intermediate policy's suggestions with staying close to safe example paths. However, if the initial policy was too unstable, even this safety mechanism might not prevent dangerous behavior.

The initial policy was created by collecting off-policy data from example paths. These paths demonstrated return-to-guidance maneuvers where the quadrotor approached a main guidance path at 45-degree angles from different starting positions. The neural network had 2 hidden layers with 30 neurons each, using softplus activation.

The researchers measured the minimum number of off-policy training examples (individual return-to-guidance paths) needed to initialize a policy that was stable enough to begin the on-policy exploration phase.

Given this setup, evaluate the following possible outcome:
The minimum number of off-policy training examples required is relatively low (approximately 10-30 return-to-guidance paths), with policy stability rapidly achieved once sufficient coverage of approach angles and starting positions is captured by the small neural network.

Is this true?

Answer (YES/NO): NO